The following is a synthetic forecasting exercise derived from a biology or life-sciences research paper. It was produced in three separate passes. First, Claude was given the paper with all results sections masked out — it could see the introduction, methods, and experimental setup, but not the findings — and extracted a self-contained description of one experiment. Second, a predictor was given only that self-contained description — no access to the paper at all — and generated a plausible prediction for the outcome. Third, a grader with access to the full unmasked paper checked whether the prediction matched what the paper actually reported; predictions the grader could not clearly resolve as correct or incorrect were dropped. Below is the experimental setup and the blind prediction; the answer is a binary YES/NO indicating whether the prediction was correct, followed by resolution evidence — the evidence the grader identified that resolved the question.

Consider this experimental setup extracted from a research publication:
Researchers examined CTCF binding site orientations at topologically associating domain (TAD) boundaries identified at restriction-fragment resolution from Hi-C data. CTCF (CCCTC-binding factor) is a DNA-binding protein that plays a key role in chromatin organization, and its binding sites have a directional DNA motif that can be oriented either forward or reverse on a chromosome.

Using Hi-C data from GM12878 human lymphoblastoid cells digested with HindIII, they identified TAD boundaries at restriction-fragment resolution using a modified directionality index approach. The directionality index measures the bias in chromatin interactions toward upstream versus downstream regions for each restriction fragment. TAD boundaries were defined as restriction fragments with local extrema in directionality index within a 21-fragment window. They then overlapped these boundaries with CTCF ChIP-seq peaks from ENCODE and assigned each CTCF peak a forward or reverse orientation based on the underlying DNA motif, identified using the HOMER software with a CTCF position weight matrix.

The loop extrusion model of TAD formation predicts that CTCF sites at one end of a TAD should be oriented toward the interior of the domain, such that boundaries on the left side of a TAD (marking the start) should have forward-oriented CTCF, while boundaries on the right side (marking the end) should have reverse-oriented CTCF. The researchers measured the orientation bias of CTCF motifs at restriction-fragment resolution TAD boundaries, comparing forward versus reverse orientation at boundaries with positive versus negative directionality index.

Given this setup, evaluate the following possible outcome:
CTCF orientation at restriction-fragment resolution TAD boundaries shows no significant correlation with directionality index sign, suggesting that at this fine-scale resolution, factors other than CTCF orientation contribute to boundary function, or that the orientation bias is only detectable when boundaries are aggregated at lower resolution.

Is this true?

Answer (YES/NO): NO